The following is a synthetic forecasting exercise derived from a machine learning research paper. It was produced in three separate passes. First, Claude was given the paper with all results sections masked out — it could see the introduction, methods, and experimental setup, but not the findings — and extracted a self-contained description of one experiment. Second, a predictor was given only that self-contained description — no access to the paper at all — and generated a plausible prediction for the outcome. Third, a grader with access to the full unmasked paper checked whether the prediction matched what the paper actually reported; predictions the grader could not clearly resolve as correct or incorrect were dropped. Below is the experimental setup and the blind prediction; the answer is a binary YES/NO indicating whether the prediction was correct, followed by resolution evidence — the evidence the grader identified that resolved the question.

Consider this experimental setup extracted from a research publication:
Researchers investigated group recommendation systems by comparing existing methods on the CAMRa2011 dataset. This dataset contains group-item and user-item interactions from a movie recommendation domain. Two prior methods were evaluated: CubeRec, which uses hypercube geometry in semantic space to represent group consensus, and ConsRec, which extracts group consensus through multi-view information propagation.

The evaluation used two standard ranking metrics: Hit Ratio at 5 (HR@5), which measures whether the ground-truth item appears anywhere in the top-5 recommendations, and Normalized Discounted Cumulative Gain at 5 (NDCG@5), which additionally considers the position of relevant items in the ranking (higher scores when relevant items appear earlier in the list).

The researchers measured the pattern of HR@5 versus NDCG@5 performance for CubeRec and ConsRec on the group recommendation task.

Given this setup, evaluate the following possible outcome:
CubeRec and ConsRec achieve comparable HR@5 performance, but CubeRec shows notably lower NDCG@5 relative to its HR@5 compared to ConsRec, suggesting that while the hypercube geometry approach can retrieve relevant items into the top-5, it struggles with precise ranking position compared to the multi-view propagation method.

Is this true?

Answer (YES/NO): NO